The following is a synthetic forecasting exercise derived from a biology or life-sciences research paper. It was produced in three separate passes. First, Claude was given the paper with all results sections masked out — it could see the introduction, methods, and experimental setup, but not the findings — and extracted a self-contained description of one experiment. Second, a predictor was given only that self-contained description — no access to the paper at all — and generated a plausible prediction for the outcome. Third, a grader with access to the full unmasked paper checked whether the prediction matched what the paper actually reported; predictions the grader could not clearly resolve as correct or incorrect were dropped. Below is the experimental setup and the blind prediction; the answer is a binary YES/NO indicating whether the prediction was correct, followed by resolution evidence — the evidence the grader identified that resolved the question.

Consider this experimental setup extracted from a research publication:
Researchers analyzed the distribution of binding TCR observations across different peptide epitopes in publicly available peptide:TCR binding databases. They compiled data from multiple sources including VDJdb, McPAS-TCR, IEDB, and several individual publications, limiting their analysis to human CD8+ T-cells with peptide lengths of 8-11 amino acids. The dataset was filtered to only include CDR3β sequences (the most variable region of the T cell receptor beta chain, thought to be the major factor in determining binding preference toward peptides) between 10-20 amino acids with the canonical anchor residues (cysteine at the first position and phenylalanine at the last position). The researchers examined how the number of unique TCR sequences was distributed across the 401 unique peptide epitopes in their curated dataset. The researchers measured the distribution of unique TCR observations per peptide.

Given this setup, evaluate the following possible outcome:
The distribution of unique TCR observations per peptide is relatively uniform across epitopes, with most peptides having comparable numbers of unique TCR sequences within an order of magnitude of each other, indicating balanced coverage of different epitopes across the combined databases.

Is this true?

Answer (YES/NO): NO